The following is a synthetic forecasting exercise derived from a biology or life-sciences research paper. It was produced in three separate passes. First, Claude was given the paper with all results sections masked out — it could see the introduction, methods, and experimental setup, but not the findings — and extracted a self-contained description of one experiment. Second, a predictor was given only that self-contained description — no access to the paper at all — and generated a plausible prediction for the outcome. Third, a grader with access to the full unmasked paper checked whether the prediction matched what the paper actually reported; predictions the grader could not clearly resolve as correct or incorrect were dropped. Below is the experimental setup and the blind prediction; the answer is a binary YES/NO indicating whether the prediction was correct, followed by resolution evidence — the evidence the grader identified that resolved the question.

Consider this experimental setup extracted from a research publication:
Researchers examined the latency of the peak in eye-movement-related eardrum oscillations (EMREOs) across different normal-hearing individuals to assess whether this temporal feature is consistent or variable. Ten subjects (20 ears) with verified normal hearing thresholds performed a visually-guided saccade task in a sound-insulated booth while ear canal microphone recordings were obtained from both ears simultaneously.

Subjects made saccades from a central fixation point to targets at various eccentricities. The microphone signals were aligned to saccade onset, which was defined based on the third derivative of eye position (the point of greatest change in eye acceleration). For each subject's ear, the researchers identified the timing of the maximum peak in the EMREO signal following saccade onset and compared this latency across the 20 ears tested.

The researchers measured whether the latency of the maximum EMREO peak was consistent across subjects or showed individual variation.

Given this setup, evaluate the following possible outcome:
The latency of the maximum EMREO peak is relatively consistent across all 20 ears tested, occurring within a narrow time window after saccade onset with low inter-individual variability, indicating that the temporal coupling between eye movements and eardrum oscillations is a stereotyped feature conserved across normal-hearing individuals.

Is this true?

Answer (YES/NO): YES